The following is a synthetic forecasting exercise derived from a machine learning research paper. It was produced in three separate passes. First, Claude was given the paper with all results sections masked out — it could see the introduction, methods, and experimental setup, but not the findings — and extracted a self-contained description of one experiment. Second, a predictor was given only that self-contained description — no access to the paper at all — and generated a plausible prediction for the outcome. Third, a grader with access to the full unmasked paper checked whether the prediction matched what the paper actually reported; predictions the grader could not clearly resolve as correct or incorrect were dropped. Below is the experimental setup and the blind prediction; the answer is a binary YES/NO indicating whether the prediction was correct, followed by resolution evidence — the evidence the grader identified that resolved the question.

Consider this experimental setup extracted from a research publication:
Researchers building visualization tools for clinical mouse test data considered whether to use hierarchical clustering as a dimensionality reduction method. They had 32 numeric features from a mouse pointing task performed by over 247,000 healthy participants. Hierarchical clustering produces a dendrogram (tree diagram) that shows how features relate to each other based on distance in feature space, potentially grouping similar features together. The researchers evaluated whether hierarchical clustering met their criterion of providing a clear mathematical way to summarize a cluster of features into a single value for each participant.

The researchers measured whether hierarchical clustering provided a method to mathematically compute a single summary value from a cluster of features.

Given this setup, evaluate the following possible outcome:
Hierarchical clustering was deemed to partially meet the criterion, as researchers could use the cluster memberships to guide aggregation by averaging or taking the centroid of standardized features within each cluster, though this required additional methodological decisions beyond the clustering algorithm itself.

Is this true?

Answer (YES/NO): NO